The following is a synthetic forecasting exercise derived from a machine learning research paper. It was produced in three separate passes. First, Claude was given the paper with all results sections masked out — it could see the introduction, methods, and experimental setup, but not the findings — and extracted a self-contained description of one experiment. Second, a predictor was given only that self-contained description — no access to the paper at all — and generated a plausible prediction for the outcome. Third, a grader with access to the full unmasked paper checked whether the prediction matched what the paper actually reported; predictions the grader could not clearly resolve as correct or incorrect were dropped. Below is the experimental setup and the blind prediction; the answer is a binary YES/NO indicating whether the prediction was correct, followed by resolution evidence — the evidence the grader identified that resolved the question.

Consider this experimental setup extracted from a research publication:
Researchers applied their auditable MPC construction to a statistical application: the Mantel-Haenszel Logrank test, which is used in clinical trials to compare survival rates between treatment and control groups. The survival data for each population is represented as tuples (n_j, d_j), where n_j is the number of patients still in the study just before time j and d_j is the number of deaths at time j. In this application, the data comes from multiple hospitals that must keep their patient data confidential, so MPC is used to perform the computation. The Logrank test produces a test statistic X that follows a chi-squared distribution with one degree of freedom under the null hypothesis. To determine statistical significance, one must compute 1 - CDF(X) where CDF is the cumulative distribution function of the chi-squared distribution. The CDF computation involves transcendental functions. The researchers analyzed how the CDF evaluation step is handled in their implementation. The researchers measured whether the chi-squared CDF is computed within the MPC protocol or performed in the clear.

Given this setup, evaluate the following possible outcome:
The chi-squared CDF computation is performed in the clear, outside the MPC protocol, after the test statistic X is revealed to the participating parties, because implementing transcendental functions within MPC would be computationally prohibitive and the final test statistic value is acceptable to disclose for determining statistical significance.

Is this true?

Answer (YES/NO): YES